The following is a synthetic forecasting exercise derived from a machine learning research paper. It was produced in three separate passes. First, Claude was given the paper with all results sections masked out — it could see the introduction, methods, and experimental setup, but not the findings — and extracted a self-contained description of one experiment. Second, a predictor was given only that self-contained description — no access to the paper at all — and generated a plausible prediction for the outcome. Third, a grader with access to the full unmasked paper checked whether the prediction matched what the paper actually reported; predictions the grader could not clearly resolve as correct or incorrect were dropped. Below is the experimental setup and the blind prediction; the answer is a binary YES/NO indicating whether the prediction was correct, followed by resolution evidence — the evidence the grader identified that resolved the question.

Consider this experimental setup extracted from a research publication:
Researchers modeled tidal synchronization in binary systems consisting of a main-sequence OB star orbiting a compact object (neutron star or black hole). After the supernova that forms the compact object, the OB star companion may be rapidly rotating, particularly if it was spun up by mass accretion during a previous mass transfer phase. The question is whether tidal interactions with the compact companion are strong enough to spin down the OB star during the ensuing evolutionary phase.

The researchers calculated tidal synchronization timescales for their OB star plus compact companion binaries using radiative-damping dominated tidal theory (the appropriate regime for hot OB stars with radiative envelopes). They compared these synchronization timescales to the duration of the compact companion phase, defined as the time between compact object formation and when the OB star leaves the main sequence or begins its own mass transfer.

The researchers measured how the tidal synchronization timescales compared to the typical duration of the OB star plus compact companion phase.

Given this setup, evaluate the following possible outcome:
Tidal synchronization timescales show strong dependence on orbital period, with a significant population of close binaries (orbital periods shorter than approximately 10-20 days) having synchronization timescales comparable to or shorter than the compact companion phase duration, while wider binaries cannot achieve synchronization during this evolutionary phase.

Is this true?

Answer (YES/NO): NO